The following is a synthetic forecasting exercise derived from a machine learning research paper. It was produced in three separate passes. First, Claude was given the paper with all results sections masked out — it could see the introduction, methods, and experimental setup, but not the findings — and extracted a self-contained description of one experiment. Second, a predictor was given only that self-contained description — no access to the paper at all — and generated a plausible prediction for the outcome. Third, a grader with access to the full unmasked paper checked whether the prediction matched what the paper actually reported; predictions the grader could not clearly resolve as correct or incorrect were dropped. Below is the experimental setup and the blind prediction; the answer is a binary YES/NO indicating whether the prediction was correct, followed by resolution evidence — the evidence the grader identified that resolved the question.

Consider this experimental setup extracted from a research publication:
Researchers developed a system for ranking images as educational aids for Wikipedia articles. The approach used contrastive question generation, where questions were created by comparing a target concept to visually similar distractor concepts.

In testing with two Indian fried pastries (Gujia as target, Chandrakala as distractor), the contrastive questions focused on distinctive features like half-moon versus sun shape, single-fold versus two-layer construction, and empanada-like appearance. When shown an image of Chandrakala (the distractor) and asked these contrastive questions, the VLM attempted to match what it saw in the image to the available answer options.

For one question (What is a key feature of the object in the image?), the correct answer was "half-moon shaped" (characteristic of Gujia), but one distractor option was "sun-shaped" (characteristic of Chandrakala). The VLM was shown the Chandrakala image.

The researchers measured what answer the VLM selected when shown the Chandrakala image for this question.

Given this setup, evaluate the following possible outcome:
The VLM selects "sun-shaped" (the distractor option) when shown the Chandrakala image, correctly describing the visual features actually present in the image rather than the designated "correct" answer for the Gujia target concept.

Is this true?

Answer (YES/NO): YES